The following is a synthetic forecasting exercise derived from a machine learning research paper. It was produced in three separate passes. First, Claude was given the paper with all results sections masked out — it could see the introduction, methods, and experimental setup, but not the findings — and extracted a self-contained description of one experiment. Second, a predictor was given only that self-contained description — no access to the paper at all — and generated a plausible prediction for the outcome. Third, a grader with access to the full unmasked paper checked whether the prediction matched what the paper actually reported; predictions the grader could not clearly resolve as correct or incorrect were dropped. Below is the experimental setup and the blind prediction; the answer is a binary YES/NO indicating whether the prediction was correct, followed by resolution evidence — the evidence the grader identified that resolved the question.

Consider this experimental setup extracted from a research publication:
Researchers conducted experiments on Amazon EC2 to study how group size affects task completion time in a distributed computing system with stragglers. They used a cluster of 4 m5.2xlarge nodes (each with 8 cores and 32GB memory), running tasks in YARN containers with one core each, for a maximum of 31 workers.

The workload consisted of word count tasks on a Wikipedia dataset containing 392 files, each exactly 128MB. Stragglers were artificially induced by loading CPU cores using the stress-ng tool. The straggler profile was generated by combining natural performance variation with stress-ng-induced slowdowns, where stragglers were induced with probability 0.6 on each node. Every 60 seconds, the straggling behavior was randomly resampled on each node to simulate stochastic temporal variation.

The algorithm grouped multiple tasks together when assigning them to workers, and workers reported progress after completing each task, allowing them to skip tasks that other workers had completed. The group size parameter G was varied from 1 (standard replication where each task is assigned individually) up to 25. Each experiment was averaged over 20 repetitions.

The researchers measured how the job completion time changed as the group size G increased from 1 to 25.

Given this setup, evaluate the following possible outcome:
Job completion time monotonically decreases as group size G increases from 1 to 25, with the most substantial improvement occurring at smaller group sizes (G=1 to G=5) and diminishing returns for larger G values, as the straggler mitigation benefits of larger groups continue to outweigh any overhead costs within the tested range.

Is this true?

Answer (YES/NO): NO